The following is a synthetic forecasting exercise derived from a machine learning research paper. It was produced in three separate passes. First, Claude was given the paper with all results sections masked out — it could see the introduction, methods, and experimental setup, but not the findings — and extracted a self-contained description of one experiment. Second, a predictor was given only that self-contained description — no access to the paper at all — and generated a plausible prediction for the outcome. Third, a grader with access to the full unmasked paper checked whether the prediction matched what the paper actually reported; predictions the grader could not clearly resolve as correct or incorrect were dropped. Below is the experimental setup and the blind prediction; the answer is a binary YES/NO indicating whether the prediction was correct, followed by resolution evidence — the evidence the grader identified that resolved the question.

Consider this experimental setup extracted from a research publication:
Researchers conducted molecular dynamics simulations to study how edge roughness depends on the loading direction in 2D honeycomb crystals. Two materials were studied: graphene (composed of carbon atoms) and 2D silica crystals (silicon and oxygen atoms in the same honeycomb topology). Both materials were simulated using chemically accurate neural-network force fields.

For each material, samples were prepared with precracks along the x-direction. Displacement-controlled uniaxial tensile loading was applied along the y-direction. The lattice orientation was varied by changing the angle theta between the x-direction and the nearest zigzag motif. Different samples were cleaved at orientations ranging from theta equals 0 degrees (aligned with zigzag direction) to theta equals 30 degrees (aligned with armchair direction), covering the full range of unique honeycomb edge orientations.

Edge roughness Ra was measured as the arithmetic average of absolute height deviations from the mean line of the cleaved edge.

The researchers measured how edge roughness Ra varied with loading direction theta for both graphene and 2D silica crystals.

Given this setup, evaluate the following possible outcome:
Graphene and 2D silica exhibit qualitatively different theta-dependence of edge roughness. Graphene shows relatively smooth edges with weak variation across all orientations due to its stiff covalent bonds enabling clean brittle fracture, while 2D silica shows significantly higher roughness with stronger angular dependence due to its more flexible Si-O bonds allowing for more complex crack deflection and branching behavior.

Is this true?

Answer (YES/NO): NO